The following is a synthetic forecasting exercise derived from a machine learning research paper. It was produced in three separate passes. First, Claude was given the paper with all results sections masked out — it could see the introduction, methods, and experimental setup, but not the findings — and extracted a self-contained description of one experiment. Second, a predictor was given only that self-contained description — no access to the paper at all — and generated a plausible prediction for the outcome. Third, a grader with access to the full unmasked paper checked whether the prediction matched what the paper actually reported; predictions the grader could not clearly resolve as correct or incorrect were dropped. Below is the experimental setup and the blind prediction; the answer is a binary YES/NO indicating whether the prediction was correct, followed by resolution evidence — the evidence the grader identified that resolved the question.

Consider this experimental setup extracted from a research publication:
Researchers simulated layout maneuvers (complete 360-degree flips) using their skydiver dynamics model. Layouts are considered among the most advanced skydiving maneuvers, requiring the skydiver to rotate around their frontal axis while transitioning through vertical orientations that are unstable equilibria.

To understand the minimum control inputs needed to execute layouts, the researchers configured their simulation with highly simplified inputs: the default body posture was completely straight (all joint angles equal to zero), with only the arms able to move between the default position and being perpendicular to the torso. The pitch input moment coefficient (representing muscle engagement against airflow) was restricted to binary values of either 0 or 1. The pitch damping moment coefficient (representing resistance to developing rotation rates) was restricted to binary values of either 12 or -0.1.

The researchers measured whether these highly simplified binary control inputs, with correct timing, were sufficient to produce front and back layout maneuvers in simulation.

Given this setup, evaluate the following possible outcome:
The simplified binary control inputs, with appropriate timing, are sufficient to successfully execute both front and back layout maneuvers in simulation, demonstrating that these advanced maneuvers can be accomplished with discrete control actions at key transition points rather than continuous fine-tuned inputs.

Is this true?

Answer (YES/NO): YES